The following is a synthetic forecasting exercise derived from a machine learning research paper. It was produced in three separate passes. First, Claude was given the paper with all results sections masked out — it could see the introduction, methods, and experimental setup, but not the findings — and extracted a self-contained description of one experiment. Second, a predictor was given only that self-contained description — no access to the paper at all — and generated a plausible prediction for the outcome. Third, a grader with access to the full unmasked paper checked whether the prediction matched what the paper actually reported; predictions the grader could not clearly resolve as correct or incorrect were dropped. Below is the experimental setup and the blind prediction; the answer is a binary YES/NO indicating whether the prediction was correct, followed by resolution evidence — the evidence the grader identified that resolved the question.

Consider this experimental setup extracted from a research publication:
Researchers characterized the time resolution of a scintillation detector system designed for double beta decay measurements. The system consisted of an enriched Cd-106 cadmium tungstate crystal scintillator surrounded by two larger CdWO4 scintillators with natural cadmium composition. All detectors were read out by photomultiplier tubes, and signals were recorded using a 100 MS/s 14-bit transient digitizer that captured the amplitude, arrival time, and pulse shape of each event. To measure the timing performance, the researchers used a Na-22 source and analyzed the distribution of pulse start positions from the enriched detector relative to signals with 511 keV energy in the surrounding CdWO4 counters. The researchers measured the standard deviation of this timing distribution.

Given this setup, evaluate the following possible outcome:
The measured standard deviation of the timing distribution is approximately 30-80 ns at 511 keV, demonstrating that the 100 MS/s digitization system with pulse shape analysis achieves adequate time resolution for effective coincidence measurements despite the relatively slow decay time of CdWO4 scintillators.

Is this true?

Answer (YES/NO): NO